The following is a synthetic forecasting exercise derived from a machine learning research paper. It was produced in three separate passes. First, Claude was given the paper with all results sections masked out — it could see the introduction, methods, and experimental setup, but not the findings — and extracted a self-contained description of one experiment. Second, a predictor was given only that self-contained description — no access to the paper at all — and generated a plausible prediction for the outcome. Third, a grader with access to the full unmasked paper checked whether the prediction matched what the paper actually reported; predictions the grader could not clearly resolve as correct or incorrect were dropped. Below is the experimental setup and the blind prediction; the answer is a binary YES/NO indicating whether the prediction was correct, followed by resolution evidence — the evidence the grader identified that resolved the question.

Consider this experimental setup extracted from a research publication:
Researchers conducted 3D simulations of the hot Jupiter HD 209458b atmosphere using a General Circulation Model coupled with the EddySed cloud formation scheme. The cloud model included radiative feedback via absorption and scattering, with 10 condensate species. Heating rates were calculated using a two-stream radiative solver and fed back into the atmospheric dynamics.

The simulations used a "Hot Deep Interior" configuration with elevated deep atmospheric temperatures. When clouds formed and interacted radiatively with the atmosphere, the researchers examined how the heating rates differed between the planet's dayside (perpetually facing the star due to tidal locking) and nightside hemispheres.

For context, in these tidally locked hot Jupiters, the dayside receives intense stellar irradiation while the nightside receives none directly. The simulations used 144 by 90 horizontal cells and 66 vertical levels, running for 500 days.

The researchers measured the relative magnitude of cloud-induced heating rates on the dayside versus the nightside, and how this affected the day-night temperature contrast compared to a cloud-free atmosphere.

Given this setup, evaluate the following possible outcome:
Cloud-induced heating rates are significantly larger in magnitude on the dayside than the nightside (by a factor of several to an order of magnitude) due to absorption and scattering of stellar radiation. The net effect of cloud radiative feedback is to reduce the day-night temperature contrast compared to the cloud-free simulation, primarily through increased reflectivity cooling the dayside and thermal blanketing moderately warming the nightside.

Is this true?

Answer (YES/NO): NO